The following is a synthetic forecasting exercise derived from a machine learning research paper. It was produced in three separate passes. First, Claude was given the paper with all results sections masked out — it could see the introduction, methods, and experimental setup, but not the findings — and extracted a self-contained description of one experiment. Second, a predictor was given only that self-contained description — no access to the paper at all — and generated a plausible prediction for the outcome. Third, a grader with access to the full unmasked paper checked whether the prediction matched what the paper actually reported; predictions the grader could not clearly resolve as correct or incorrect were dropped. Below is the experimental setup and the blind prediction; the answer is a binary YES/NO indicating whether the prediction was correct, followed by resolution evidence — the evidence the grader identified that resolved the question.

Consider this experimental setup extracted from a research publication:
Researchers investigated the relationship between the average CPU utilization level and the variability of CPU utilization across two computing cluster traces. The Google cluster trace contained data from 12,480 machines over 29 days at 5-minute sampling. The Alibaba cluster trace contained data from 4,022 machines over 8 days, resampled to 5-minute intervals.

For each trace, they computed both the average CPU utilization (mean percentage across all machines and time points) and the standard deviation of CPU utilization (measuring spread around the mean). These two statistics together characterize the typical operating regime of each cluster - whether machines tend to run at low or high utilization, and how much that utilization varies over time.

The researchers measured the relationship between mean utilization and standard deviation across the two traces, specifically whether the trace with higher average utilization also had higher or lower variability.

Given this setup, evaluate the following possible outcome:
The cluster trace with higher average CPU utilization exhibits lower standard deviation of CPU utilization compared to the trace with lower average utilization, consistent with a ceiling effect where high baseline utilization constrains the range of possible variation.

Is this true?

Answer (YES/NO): NO